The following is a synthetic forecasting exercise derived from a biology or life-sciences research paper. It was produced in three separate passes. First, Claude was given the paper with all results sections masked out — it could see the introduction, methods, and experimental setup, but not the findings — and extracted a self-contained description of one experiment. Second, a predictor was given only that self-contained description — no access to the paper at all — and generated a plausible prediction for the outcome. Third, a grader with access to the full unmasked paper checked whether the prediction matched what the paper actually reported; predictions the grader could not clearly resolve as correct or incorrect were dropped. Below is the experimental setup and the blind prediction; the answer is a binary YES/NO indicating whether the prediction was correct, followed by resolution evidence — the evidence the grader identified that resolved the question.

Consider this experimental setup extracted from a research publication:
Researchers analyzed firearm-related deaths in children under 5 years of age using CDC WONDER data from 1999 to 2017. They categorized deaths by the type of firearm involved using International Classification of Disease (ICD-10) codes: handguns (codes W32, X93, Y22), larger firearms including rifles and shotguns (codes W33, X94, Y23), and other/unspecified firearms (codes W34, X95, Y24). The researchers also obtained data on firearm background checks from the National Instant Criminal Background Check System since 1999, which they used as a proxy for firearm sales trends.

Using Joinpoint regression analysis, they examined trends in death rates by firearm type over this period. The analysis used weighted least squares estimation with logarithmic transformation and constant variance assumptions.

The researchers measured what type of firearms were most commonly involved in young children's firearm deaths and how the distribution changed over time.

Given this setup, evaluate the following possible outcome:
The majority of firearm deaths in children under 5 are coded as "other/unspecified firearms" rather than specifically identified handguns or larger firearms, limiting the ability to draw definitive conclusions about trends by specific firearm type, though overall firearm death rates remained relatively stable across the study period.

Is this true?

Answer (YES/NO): NO